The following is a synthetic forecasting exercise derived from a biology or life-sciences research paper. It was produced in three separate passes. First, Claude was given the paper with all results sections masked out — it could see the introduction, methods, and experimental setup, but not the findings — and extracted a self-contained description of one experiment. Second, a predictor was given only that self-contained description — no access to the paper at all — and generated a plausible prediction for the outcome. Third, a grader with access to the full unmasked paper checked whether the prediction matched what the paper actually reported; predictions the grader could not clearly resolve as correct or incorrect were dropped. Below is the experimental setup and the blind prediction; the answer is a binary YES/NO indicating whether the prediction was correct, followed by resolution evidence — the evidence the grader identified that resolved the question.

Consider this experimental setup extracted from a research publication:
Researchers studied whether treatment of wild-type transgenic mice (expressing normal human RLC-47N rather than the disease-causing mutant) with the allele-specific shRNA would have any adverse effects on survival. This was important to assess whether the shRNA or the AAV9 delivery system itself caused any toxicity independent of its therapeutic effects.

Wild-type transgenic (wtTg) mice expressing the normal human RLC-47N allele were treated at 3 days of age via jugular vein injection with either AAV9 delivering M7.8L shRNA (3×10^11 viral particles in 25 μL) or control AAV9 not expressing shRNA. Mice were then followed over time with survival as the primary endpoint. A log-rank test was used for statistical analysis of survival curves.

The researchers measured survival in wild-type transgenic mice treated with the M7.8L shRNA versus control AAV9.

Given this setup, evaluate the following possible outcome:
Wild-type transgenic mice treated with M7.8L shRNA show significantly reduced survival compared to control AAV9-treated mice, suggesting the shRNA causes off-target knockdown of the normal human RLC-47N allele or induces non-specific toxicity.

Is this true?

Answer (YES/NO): NO